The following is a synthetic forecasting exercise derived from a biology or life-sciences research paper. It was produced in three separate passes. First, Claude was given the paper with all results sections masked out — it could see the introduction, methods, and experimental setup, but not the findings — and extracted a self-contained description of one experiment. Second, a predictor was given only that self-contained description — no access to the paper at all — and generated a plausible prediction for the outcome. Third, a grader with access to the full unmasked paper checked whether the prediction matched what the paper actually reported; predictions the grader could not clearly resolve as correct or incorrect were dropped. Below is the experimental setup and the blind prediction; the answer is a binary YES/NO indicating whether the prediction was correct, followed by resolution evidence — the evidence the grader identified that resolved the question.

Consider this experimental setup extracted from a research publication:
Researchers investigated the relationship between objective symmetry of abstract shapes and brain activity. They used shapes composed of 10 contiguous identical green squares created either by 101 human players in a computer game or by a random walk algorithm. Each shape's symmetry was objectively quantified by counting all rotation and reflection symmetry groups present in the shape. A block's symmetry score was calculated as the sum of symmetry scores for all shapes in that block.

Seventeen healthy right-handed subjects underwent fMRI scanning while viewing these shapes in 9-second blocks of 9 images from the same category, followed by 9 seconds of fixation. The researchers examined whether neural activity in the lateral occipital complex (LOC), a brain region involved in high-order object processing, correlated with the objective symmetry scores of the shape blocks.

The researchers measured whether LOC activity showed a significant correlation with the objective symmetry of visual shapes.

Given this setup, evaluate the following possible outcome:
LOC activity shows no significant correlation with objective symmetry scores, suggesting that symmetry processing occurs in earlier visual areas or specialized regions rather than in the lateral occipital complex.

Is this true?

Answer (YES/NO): NO